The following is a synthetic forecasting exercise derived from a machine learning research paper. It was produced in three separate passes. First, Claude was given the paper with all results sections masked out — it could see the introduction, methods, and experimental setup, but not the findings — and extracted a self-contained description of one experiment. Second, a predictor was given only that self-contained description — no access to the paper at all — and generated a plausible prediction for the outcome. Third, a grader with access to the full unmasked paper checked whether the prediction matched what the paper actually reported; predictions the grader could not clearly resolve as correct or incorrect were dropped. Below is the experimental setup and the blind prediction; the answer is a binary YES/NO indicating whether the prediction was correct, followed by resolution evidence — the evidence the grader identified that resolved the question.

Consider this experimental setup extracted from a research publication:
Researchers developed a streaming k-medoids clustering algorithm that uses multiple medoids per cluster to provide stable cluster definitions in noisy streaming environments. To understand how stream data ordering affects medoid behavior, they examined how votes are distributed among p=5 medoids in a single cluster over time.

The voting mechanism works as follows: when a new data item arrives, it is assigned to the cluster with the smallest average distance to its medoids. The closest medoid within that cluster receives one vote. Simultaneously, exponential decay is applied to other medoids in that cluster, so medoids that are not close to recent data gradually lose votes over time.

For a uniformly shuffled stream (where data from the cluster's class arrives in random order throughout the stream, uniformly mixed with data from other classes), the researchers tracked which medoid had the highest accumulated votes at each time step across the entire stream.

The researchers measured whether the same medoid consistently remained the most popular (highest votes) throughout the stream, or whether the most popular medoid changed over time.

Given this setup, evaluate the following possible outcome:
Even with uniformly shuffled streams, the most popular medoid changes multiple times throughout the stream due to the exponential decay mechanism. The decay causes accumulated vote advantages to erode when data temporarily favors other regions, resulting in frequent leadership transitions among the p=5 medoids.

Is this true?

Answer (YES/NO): YES